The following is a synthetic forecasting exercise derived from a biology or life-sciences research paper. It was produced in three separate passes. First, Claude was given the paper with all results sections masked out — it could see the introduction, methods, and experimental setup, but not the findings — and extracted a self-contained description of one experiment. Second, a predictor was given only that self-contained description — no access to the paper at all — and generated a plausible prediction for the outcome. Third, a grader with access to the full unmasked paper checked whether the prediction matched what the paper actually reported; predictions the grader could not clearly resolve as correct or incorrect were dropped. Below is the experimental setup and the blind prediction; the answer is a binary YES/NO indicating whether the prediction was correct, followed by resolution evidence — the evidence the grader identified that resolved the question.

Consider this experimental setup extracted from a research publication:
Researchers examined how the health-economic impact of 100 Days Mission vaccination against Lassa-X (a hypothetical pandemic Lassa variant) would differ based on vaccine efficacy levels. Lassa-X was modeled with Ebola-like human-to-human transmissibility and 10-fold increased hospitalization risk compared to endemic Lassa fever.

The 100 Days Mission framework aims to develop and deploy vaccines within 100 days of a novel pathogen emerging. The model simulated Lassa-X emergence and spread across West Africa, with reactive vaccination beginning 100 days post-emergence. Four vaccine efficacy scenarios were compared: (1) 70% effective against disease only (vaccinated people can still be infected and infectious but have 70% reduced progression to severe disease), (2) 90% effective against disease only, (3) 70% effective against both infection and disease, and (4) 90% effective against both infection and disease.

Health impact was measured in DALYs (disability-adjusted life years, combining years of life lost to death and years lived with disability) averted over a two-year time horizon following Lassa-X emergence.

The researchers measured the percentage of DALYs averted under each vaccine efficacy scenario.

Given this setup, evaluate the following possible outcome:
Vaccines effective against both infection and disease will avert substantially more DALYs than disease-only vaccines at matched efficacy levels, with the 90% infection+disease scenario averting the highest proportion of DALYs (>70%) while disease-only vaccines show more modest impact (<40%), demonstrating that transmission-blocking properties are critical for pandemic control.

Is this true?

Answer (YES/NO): YES